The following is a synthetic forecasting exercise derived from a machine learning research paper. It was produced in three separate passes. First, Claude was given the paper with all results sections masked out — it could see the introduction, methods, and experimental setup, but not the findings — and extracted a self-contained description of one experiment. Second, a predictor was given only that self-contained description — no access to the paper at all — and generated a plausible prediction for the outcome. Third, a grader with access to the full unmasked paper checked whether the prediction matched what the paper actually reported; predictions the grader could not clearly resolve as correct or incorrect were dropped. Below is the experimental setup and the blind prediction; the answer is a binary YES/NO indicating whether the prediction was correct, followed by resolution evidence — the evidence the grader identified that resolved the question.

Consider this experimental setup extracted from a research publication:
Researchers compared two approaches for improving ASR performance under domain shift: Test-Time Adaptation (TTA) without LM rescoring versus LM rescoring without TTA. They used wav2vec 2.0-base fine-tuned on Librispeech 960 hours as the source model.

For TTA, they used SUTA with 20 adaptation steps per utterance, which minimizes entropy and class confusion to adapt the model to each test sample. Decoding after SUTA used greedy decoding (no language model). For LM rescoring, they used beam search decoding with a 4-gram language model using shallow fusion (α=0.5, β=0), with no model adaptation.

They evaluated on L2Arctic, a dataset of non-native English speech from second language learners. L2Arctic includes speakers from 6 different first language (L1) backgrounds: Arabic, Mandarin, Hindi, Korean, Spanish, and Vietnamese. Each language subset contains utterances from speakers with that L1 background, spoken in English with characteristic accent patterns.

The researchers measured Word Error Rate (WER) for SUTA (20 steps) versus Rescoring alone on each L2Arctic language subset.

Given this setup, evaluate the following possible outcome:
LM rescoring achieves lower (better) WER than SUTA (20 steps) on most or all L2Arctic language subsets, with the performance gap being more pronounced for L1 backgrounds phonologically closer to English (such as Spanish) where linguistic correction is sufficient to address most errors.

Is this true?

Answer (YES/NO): NO